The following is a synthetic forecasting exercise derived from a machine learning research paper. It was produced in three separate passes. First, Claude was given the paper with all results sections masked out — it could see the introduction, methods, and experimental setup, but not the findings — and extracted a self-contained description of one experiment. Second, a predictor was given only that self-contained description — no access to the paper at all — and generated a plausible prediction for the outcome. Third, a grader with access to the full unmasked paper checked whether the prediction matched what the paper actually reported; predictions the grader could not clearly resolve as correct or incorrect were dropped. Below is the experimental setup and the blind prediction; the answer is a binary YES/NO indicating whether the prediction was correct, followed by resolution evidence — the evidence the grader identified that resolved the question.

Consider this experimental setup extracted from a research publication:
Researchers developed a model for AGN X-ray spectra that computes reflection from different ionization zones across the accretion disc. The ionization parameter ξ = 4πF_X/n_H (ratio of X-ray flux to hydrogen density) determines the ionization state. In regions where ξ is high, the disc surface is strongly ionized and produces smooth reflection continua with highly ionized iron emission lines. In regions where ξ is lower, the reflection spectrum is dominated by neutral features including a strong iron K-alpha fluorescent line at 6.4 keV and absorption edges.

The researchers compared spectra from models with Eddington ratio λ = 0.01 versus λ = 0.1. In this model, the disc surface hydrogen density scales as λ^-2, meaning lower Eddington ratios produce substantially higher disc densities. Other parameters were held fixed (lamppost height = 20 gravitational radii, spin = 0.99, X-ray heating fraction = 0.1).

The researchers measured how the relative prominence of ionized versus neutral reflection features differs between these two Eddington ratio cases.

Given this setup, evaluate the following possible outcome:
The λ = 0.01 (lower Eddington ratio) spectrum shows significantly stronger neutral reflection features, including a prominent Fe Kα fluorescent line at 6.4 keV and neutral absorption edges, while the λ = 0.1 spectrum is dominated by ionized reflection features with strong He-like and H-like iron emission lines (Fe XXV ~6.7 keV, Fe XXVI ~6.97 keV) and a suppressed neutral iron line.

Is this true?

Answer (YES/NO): YES